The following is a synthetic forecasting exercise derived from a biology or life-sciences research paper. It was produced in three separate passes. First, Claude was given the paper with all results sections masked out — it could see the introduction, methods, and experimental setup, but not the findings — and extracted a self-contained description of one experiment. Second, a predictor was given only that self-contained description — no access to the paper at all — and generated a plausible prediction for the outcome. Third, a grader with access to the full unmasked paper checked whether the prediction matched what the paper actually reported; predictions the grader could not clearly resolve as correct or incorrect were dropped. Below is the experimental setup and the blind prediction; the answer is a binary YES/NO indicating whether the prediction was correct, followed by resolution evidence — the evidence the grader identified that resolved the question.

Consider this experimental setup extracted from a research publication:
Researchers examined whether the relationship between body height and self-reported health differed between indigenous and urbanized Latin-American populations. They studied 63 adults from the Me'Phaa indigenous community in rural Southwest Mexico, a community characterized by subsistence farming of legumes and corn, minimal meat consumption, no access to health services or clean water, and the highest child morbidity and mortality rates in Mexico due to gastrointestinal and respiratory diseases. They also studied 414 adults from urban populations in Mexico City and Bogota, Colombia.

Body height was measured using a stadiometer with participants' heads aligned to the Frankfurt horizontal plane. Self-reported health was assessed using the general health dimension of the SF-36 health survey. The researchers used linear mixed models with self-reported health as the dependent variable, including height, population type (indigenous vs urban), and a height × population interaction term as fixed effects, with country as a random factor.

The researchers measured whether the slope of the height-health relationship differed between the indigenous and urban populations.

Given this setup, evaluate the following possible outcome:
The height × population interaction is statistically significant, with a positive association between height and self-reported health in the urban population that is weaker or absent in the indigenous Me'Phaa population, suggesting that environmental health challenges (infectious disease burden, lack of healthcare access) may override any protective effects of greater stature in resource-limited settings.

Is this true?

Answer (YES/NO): NO